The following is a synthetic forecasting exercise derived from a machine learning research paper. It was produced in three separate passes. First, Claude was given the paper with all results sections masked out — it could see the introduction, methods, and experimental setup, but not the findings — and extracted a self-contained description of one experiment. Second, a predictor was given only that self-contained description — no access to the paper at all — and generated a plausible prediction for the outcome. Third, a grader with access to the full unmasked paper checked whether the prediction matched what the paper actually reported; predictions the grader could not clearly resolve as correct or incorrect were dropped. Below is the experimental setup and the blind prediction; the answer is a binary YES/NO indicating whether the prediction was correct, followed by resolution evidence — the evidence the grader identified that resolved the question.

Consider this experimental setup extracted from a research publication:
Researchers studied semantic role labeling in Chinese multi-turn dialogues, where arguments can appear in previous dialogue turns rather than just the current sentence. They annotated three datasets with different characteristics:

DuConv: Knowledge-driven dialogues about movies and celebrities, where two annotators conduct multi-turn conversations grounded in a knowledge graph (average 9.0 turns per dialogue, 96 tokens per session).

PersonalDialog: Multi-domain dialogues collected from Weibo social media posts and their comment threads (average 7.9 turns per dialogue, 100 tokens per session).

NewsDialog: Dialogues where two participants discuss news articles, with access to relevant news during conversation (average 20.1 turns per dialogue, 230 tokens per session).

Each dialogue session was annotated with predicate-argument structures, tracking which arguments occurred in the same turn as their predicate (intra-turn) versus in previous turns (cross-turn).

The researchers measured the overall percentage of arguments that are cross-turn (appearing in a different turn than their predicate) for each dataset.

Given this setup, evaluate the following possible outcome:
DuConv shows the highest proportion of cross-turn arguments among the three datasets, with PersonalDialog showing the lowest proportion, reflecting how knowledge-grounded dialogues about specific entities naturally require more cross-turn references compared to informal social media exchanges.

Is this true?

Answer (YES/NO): YES